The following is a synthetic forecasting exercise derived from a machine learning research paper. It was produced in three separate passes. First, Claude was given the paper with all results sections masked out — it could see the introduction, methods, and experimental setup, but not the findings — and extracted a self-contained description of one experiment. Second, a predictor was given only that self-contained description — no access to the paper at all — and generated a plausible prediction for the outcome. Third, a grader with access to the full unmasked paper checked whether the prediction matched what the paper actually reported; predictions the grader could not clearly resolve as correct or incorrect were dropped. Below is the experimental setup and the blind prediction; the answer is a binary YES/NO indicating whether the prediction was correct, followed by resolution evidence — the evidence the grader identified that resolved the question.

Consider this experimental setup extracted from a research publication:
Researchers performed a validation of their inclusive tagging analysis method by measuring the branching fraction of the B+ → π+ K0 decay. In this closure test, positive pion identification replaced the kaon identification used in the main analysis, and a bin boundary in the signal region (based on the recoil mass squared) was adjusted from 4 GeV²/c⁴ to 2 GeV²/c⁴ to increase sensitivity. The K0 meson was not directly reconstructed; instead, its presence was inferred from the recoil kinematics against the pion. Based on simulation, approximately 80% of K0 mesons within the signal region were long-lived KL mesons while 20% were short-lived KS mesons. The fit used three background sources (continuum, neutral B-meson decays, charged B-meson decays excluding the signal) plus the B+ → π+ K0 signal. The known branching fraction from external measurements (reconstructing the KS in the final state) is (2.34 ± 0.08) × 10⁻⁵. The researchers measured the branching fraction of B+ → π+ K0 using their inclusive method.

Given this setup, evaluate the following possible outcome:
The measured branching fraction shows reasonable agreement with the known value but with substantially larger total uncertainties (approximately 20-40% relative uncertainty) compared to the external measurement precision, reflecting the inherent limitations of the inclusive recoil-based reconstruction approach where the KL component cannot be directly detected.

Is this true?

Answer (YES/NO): YES